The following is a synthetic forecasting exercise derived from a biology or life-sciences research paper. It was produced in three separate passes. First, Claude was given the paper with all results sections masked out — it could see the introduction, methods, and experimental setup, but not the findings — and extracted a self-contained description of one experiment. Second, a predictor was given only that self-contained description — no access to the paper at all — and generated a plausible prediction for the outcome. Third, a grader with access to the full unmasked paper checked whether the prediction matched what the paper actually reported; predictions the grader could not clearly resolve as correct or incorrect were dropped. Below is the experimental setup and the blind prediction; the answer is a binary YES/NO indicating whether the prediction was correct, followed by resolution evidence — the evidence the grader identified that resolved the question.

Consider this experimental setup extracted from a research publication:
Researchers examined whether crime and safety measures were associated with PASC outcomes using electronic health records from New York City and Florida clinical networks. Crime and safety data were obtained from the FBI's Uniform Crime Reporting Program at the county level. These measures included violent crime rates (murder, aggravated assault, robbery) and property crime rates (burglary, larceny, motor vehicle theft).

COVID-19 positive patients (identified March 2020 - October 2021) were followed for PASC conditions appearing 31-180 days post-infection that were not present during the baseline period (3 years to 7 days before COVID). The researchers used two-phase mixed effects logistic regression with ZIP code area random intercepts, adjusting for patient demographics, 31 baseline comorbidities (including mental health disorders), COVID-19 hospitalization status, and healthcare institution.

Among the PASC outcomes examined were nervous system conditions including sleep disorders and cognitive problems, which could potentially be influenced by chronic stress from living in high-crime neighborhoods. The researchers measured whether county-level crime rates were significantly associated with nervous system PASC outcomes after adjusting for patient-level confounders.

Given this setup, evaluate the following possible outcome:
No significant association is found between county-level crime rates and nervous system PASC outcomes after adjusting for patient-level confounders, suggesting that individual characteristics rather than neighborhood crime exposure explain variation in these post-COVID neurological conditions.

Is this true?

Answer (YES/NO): YES